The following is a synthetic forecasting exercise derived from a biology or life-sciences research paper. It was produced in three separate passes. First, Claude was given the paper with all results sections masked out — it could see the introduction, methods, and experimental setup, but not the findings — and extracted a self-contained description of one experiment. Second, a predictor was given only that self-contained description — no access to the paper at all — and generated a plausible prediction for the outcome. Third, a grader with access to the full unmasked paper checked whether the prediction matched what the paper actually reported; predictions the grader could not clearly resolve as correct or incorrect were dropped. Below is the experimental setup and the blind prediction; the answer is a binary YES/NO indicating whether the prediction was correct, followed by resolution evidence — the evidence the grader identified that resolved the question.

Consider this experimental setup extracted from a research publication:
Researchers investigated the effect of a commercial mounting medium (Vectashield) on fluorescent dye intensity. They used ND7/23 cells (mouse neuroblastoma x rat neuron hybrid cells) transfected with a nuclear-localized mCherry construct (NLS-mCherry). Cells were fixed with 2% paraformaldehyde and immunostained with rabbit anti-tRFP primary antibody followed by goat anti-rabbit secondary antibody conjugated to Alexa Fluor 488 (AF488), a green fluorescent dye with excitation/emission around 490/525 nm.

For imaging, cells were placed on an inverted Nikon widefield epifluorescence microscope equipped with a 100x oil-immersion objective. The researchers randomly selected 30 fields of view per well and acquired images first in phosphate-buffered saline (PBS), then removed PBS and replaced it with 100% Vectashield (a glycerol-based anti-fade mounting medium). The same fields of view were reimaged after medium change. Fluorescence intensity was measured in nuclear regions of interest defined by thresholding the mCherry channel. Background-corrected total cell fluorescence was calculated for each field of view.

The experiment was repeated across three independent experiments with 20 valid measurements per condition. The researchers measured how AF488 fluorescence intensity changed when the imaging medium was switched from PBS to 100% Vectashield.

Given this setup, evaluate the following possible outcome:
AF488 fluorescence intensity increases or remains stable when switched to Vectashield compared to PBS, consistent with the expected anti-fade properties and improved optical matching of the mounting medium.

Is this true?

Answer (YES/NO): YES